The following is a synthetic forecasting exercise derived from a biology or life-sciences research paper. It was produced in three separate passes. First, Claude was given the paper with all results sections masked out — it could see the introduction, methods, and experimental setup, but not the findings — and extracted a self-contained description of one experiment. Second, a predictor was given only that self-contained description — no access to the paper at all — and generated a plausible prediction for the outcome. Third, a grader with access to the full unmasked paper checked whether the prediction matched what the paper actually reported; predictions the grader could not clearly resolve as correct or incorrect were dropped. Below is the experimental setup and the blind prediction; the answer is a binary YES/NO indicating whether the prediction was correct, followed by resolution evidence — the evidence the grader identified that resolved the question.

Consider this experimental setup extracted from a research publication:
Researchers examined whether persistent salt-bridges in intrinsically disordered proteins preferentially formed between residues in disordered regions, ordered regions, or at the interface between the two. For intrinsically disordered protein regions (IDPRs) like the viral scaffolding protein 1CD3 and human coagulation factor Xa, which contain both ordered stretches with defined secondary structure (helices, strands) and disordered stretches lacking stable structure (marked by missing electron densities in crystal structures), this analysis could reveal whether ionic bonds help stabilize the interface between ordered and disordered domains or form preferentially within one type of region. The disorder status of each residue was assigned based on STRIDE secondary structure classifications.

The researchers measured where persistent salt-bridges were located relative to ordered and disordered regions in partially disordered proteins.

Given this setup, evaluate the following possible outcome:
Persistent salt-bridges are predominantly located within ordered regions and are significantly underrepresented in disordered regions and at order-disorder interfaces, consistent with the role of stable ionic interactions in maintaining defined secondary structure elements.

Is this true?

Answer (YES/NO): NO